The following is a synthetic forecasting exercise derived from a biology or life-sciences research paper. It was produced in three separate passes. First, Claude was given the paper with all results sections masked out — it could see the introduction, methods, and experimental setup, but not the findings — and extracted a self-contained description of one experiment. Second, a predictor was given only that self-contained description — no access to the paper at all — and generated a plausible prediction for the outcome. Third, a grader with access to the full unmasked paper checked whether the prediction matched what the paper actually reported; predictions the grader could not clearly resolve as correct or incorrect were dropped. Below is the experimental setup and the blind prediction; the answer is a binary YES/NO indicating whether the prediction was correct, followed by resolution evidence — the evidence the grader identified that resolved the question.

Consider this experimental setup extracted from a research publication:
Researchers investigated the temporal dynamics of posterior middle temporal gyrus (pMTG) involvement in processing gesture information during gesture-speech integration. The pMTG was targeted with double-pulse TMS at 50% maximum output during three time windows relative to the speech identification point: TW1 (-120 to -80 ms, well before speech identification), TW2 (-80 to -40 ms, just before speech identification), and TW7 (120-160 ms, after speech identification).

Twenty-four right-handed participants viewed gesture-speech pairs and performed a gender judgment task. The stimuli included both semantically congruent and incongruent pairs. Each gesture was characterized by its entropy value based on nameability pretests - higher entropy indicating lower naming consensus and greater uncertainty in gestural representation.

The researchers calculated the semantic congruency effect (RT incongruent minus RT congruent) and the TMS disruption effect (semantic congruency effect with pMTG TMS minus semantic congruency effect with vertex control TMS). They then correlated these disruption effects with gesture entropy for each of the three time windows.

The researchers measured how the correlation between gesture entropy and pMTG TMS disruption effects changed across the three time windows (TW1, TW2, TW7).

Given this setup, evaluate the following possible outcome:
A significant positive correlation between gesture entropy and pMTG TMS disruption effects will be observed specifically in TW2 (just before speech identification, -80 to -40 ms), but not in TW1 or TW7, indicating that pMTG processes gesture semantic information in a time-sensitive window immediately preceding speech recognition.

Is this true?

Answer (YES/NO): NO